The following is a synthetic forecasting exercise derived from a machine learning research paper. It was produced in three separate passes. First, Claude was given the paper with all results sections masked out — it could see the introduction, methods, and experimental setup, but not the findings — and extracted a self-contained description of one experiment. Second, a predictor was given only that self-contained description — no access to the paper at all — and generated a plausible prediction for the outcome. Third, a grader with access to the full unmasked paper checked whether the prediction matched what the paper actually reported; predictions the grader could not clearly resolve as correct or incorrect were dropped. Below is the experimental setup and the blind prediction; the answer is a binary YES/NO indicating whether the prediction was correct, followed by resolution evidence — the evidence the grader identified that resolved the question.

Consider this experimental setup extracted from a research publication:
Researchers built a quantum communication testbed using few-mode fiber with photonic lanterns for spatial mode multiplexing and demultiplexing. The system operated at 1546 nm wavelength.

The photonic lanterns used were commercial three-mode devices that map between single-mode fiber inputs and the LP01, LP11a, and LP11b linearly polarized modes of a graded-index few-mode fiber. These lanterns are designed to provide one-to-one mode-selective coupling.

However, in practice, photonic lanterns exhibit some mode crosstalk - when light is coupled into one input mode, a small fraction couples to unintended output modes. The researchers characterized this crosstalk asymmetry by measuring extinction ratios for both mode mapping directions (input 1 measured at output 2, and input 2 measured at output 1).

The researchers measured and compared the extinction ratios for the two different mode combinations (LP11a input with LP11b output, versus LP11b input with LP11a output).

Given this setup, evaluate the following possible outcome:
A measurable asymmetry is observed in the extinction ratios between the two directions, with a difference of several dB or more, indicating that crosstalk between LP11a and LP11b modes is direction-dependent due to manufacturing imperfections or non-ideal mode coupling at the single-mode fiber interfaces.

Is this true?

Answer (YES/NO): NO